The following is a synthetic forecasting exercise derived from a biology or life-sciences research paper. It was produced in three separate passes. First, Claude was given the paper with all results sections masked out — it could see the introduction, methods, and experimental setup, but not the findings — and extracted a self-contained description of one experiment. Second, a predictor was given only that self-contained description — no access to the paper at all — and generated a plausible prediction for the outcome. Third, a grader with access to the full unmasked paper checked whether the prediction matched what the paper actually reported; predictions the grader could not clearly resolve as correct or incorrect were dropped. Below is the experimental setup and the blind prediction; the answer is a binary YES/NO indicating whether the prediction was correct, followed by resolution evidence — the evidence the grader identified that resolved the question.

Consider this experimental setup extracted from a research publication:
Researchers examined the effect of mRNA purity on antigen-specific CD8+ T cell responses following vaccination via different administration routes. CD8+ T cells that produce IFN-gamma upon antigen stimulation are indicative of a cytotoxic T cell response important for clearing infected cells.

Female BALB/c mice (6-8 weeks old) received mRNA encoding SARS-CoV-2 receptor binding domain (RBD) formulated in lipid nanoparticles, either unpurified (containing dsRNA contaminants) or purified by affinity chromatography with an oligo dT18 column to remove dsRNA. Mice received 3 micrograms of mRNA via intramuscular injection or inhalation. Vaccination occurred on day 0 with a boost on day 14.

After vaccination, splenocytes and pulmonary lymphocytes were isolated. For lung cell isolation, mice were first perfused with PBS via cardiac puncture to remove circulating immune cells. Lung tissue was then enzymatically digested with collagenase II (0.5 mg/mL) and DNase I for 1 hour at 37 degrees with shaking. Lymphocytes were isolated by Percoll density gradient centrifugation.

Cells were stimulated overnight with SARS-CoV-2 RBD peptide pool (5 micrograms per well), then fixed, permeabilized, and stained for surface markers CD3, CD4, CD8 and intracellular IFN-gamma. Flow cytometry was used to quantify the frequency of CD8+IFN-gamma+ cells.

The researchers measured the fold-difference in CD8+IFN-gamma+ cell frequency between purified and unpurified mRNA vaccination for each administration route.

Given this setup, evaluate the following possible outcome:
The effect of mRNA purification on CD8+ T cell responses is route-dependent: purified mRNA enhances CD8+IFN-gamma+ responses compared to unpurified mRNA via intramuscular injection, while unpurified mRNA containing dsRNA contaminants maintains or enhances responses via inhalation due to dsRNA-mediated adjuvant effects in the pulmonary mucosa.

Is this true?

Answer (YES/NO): NO